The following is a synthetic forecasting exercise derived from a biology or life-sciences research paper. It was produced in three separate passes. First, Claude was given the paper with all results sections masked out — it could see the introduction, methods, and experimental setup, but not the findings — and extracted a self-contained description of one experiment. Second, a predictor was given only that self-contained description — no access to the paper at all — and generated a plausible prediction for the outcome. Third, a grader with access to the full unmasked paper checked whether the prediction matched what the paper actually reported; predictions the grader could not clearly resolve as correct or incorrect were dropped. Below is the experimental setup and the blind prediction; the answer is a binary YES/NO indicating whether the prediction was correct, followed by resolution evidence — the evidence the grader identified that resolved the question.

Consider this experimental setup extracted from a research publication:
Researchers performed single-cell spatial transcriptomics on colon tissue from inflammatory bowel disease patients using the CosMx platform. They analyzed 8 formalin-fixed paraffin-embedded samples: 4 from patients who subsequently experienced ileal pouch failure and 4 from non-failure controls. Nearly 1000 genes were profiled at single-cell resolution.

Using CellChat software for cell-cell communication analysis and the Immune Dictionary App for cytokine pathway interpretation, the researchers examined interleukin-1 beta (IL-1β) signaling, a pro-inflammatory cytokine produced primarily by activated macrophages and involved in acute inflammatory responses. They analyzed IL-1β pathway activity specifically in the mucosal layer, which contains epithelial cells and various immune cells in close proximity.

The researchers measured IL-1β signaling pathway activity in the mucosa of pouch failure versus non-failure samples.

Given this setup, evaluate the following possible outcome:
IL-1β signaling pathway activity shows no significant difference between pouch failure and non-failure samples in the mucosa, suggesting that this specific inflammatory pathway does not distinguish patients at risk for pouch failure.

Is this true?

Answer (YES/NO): NO